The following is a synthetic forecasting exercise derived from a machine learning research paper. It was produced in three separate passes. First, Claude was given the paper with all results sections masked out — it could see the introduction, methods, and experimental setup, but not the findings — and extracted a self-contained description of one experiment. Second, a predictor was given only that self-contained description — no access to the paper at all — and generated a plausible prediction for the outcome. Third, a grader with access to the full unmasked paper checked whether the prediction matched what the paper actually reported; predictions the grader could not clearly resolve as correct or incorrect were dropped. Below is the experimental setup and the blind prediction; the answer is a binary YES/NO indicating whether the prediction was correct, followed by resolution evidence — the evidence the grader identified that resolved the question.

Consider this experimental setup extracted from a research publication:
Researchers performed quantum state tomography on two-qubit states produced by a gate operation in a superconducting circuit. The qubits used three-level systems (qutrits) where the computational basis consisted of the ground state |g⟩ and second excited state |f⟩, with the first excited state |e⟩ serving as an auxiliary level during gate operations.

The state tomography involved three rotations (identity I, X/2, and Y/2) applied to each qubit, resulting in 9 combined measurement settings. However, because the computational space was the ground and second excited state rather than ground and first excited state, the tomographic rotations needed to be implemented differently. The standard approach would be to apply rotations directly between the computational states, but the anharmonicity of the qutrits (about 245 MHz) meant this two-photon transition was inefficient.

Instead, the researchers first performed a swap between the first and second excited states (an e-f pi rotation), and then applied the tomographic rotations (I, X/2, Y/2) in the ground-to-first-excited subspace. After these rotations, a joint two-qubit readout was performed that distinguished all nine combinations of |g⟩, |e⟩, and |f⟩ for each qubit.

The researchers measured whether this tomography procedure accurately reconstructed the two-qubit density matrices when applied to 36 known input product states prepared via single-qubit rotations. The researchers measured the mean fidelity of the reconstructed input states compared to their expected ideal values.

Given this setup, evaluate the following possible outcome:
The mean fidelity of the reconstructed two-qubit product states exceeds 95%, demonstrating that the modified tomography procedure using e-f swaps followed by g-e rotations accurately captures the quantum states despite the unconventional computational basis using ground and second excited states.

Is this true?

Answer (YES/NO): YES